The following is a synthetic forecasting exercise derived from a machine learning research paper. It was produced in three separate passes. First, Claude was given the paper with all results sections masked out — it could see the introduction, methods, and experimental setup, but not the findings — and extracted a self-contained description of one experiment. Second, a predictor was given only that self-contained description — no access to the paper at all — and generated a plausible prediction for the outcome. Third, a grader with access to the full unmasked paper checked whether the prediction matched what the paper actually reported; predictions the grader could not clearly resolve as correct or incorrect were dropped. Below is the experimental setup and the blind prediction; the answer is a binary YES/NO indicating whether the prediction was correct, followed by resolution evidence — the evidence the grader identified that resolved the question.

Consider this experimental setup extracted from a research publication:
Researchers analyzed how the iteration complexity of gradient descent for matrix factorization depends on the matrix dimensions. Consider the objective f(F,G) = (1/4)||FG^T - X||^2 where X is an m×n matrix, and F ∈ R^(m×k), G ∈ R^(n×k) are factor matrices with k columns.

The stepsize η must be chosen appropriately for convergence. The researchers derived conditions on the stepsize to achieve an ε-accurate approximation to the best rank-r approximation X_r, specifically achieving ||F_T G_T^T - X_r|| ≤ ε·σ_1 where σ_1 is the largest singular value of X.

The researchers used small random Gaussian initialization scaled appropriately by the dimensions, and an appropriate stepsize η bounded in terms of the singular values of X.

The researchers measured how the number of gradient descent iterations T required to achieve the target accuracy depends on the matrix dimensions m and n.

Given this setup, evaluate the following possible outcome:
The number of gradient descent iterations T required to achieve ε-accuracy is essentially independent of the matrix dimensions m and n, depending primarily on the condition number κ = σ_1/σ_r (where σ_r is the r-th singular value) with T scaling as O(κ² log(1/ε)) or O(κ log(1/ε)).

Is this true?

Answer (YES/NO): NO